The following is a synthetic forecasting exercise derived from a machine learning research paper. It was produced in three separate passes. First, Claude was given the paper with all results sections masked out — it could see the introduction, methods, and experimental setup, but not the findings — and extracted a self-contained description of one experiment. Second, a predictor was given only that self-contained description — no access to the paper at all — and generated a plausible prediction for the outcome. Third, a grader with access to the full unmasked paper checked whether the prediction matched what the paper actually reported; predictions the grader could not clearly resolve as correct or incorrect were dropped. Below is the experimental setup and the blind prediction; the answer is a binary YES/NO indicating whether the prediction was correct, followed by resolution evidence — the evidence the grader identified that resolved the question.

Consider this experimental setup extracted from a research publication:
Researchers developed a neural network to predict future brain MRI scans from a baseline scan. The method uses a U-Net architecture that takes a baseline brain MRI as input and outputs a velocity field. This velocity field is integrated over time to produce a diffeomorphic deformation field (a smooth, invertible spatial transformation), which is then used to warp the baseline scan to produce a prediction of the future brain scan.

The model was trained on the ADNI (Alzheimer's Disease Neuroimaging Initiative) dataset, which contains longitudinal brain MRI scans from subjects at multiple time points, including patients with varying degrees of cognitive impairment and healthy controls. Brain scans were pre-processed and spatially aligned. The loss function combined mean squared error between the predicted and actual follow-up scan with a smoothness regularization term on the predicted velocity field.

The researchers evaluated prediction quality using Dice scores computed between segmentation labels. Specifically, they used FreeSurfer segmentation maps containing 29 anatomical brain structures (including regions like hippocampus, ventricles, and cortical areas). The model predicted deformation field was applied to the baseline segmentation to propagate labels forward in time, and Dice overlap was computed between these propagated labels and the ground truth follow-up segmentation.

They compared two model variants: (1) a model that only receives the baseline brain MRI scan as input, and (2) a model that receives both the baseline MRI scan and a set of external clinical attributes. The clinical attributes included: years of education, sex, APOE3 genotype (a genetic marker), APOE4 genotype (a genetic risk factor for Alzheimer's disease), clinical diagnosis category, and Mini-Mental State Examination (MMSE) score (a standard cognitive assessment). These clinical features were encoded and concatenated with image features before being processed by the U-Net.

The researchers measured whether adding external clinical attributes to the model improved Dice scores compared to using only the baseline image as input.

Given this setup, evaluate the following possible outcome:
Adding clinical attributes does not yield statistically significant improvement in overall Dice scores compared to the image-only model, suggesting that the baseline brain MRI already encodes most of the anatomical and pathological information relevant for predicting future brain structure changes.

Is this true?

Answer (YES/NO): NO